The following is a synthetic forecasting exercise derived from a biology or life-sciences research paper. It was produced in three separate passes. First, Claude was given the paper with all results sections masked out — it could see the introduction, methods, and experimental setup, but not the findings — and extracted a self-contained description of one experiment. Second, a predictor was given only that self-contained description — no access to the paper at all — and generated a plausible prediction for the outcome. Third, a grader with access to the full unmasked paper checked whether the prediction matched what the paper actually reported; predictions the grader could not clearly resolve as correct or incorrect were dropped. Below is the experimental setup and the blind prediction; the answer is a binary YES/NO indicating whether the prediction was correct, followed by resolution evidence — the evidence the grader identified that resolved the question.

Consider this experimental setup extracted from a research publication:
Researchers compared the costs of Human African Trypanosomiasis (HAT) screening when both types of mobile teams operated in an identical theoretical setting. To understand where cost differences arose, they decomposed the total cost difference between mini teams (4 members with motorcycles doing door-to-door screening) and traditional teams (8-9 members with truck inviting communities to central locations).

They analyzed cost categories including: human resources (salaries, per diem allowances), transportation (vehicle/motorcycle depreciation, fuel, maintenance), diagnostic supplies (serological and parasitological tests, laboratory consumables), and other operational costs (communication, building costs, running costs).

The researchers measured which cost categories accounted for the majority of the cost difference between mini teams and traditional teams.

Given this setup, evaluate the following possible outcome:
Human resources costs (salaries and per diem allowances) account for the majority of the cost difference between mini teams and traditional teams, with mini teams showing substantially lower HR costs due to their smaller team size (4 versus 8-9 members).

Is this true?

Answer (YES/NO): NO